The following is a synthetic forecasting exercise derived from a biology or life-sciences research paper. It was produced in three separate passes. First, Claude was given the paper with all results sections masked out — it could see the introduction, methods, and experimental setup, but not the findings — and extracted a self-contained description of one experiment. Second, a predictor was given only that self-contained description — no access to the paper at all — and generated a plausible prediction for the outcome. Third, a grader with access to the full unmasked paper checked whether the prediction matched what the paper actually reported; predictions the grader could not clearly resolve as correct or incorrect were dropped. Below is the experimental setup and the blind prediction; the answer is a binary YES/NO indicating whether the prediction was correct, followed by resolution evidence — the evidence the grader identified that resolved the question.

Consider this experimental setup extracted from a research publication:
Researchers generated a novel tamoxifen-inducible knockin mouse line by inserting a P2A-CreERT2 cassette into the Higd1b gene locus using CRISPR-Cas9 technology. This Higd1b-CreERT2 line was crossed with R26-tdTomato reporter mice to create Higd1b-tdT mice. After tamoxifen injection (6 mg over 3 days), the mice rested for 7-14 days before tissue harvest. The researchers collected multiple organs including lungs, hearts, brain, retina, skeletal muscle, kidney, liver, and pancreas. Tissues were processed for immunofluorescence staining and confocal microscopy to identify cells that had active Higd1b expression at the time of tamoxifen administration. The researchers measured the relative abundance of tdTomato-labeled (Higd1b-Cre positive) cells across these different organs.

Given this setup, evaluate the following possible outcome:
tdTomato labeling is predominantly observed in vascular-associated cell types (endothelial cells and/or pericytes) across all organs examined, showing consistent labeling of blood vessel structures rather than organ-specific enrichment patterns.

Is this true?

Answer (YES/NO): NO